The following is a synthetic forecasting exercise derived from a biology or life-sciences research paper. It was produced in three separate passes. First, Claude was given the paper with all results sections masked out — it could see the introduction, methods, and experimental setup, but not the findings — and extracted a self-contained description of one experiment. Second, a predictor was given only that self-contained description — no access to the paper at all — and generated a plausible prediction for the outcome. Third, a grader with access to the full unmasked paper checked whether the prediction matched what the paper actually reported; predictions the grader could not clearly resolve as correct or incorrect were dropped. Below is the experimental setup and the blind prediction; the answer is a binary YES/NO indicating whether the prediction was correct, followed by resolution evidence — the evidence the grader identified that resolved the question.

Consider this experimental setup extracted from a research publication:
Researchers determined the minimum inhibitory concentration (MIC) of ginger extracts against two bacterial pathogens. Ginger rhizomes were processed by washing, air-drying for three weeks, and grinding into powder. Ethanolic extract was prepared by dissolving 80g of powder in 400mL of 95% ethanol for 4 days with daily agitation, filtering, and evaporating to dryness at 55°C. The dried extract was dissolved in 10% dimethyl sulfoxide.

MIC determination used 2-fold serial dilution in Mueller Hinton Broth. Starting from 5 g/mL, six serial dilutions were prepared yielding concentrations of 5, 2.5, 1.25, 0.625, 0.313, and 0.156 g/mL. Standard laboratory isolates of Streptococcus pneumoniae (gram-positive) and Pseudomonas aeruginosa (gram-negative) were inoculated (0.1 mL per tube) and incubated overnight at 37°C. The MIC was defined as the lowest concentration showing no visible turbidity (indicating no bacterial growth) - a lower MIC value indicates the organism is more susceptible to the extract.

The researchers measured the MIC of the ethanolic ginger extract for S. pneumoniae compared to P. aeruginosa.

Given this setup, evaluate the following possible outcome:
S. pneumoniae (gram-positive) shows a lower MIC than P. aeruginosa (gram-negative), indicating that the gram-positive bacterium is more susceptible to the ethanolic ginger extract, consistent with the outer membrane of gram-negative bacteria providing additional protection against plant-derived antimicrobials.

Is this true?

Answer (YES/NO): NO